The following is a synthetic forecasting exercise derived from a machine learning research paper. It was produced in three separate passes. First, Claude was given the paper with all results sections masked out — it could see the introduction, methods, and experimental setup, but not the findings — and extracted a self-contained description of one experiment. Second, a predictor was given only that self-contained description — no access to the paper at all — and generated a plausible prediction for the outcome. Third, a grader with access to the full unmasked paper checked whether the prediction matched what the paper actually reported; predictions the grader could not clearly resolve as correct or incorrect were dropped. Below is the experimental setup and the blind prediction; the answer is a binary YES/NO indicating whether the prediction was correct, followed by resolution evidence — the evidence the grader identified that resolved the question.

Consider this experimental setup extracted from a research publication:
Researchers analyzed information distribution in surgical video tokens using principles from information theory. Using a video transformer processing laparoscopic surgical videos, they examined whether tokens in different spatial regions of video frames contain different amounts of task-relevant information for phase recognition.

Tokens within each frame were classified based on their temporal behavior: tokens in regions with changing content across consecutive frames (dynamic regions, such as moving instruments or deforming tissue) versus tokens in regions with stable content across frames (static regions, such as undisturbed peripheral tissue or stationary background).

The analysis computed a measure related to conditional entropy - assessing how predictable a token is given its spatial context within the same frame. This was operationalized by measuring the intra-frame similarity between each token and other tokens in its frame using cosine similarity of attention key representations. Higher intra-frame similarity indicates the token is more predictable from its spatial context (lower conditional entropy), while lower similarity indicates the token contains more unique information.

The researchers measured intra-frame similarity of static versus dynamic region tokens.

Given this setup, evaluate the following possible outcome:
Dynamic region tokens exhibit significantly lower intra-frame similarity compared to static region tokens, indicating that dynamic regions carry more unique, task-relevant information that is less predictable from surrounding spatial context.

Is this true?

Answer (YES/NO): YES